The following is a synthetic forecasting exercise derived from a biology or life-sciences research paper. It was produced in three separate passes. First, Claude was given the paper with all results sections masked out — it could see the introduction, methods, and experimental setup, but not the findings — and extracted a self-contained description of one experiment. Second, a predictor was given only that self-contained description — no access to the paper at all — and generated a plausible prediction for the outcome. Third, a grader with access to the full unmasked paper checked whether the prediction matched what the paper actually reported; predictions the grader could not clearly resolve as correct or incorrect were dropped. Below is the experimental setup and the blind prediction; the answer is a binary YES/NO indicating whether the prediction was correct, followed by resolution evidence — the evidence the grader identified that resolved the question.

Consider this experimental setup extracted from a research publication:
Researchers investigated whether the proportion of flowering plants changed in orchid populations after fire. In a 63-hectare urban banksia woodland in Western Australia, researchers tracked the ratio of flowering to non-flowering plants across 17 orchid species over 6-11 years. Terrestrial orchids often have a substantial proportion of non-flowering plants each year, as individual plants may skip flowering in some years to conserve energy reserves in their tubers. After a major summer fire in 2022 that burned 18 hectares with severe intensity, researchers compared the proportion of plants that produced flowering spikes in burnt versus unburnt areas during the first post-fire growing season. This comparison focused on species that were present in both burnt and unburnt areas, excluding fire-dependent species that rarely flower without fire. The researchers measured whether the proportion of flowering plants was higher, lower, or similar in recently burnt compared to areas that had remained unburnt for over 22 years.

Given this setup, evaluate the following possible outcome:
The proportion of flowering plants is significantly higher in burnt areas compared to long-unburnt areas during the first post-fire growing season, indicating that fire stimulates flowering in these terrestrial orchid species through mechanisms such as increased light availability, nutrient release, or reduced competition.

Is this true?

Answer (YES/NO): NO